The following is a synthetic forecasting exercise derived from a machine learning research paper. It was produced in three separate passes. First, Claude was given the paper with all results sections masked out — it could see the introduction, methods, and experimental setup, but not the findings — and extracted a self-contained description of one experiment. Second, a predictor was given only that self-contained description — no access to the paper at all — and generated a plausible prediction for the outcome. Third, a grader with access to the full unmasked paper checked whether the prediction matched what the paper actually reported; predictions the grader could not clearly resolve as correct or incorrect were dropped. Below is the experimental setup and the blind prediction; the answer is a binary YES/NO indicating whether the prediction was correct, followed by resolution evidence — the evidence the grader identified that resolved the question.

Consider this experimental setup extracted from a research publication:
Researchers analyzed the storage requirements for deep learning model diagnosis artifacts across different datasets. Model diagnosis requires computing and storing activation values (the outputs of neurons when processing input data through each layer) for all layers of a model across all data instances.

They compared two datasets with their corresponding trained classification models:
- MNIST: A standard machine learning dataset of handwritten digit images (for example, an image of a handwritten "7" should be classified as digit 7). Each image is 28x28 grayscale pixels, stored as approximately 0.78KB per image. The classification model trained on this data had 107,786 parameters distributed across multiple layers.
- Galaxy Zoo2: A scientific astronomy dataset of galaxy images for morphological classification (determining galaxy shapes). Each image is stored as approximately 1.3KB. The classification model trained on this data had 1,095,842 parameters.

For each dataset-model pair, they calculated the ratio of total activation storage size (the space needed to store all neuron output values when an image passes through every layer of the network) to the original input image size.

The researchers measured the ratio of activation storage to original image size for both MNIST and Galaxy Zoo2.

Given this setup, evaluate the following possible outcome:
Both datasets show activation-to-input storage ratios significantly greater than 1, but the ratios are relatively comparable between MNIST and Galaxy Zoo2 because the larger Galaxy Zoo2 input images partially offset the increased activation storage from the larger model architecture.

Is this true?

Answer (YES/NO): NO